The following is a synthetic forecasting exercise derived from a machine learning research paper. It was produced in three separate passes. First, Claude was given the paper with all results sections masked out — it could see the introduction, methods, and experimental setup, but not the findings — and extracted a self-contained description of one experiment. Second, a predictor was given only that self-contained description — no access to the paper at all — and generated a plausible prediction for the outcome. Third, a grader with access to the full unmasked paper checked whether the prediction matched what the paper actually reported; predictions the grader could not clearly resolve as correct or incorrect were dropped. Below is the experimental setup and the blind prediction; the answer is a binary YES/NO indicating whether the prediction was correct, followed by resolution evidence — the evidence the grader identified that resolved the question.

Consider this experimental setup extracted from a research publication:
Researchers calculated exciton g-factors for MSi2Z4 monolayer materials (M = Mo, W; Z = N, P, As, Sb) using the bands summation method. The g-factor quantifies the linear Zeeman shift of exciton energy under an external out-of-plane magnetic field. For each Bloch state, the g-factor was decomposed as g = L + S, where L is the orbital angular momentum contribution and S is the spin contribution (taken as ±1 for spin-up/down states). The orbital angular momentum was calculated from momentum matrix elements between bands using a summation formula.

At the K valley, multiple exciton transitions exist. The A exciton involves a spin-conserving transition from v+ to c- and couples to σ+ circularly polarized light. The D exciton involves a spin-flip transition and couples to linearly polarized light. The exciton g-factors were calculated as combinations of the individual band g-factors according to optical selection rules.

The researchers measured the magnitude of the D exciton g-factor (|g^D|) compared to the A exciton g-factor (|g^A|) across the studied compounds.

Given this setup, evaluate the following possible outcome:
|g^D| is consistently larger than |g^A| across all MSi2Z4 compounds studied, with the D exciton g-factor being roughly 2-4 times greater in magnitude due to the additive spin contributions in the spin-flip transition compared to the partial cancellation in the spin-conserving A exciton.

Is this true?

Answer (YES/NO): YES